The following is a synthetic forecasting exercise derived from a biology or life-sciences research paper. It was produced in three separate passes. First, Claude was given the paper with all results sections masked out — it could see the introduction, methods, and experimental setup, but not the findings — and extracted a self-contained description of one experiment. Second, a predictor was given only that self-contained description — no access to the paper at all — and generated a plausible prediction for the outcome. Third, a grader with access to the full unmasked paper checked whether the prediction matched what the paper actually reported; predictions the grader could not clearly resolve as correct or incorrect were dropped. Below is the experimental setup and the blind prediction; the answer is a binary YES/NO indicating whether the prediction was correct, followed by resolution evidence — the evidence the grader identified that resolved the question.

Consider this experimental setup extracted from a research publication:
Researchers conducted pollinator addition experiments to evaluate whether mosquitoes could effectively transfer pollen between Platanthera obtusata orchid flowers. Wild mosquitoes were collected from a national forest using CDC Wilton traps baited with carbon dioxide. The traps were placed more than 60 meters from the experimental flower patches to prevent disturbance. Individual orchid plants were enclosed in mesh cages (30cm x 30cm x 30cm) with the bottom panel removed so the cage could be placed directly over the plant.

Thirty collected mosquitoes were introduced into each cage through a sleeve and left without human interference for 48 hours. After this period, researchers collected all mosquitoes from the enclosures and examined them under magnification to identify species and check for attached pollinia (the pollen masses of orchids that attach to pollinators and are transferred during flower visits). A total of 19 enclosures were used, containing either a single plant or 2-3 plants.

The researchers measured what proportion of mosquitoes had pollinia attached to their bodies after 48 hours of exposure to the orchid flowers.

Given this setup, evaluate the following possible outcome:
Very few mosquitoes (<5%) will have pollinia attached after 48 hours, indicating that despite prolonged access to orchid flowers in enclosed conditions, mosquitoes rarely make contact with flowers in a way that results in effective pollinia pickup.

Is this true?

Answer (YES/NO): NO